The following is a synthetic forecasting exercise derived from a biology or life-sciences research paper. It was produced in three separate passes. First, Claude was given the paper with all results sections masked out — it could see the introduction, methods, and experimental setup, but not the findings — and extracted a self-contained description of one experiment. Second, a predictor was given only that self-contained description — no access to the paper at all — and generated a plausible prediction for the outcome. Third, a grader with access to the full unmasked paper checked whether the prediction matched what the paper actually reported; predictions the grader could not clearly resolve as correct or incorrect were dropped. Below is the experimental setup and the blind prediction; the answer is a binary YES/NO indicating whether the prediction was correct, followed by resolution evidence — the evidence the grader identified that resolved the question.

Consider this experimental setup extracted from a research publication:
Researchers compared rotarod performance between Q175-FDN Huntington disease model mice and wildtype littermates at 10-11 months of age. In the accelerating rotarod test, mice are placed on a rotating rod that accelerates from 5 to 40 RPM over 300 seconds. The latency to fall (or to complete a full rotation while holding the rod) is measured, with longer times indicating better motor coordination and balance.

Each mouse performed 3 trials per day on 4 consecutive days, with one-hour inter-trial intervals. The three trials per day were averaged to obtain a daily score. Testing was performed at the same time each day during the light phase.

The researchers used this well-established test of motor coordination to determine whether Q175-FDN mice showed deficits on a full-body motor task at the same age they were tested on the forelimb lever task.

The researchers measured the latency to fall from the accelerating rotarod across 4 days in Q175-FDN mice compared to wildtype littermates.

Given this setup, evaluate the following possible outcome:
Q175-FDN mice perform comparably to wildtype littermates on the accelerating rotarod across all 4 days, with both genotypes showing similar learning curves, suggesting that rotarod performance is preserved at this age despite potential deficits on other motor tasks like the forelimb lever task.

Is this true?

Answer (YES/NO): NO